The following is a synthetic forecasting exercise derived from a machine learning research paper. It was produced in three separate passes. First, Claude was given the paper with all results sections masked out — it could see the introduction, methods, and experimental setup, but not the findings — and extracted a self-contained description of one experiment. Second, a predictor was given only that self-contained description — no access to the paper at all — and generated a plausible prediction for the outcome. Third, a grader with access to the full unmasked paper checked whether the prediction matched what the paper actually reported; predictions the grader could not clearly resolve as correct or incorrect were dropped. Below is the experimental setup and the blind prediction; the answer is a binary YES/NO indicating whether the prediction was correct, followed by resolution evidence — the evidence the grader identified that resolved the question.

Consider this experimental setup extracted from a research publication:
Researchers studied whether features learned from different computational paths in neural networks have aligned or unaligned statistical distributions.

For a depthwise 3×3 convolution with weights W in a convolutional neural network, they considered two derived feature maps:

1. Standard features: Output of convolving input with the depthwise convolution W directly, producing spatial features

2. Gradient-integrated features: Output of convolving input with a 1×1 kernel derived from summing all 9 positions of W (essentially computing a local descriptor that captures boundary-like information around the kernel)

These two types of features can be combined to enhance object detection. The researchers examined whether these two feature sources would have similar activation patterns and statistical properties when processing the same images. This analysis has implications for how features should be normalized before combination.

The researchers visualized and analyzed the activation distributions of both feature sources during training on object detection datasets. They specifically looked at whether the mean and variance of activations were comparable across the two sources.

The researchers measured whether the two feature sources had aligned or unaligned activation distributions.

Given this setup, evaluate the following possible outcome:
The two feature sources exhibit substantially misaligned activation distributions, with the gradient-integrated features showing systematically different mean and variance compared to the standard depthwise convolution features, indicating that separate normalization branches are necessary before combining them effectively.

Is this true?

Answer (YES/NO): YES